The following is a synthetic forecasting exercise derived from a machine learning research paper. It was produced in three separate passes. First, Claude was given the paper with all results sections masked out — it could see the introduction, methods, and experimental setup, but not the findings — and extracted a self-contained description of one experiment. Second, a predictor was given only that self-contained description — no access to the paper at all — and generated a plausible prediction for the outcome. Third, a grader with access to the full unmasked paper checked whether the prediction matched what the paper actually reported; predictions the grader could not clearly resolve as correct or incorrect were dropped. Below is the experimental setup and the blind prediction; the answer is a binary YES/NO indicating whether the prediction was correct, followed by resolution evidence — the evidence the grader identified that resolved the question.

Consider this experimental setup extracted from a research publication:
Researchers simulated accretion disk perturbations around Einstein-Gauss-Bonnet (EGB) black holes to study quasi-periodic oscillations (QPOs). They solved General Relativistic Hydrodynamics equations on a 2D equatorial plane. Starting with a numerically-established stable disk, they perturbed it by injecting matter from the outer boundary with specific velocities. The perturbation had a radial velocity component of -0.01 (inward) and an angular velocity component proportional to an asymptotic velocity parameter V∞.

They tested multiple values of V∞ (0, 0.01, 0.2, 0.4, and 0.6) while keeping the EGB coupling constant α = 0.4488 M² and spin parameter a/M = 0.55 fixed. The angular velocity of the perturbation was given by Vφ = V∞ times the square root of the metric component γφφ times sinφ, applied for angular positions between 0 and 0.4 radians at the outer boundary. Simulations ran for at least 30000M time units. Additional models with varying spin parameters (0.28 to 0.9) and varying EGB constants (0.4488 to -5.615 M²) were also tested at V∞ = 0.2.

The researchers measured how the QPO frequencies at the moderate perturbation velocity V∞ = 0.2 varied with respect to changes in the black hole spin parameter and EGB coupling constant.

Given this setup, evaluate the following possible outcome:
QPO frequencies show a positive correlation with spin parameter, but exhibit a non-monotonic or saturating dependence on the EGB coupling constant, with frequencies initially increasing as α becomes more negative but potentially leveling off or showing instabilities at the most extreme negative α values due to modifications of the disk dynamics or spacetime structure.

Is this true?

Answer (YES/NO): NO